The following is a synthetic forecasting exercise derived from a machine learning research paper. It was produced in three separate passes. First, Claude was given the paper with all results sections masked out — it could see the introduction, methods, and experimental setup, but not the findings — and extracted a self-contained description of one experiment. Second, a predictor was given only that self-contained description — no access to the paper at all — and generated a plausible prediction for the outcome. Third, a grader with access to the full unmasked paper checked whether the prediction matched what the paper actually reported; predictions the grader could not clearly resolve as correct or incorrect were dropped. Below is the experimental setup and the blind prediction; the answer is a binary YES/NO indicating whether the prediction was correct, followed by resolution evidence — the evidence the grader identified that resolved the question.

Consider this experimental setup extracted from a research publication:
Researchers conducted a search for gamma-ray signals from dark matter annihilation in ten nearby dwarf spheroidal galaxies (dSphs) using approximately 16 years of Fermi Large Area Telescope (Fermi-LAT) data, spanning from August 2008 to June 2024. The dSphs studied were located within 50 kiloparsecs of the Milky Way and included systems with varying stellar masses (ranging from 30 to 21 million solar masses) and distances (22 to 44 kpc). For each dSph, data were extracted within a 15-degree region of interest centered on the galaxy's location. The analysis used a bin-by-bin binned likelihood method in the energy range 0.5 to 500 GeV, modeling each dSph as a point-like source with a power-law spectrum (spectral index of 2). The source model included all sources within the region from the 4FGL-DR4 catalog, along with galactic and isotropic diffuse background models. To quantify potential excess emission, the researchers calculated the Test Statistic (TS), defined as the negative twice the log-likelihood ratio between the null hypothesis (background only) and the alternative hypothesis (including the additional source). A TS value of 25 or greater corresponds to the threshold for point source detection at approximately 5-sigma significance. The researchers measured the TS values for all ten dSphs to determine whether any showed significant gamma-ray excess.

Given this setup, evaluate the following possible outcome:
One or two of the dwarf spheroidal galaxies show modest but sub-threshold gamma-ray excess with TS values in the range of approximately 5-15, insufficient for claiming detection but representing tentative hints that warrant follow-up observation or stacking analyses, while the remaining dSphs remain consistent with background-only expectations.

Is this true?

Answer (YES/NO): NO